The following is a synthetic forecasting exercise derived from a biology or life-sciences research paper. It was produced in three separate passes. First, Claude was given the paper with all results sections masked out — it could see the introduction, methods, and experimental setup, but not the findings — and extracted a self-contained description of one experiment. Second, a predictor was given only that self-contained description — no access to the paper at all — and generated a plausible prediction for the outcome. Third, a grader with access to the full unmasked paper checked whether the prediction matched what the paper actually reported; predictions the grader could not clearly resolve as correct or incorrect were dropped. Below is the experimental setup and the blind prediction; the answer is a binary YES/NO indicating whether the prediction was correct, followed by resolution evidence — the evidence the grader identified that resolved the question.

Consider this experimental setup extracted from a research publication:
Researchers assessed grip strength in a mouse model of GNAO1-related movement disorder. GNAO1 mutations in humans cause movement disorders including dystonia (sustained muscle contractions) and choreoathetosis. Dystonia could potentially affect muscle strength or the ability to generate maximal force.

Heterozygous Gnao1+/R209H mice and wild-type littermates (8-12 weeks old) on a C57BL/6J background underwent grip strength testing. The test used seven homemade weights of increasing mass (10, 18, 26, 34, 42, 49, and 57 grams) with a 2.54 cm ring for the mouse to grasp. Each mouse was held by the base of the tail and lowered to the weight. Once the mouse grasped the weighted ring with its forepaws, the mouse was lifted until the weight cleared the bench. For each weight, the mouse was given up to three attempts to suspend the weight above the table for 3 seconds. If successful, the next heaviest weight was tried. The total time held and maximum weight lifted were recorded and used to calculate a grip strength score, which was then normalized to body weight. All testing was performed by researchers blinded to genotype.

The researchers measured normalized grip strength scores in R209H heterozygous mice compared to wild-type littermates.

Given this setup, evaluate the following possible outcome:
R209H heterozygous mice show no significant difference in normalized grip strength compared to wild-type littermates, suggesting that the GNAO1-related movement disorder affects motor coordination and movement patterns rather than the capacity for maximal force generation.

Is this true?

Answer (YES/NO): YES